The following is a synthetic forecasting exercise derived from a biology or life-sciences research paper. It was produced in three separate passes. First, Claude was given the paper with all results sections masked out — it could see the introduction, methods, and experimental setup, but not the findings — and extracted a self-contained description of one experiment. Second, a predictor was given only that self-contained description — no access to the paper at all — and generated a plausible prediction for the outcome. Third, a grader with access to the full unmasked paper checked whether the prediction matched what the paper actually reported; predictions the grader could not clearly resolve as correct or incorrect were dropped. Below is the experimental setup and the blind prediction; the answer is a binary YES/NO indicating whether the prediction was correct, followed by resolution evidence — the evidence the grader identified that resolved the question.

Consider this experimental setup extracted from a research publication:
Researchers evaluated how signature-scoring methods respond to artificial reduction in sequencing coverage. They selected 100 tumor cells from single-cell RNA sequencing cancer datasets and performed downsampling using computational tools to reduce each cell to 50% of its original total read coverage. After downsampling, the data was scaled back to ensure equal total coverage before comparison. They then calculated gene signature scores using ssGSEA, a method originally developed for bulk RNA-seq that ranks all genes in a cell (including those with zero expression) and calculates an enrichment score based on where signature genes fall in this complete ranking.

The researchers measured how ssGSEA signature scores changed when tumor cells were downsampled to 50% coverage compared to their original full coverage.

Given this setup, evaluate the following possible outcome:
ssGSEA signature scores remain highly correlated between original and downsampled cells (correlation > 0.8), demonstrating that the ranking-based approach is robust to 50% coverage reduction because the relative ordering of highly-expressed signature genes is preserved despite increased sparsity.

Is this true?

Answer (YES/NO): NO